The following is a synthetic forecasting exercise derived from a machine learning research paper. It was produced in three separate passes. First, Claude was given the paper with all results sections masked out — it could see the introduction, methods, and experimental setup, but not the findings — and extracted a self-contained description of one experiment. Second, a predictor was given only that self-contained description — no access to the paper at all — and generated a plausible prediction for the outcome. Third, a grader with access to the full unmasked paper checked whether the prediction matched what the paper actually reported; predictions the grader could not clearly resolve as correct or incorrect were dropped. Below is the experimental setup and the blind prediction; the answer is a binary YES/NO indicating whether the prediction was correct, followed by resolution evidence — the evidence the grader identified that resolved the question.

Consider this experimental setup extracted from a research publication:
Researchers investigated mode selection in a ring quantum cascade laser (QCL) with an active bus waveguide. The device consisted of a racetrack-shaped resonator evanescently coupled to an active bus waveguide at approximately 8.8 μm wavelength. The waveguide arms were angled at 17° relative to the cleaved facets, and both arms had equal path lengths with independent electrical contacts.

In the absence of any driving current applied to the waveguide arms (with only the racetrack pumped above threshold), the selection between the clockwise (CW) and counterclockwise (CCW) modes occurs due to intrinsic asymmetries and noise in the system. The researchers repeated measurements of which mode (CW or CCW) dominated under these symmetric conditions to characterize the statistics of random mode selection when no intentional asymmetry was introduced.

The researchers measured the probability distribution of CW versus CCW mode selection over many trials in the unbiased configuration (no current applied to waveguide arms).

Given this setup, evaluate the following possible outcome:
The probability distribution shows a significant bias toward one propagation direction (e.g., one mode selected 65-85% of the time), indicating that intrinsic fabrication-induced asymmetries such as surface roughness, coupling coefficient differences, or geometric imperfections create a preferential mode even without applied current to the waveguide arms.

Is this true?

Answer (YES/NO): NO